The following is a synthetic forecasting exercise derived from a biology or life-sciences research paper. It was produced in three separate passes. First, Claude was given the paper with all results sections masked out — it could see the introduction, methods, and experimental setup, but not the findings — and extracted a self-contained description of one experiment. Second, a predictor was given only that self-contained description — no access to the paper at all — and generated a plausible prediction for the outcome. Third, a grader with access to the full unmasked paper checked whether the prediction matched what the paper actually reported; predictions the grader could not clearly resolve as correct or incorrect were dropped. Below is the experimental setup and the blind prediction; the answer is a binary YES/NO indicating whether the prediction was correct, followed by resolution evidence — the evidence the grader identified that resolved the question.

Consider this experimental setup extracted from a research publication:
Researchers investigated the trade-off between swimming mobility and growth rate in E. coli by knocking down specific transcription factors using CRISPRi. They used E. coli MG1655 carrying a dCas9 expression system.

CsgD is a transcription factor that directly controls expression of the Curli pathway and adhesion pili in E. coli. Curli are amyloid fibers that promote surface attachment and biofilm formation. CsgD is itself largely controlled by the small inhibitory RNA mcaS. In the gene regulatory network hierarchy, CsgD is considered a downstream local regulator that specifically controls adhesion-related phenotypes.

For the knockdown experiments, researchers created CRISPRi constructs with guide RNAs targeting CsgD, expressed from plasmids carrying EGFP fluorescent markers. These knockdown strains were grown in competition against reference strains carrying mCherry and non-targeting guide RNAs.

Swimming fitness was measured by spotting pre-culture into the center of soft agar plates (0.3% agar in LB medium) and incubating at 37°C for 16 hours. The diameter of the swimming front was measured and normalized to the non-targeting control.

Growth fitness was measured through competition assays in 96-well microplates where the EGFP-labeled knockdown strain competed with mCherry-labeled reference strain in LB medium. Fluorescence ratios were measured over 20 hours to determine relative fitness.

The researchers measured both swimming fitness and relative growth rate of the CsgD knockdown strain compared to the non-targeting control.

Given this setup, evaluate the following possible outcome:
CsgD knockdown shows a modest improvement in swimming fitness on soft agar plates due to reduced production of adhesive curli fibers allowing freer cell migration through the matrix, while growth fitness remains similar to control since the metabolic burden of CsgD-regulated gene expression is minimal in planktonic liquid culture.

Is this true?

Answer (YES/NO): NO